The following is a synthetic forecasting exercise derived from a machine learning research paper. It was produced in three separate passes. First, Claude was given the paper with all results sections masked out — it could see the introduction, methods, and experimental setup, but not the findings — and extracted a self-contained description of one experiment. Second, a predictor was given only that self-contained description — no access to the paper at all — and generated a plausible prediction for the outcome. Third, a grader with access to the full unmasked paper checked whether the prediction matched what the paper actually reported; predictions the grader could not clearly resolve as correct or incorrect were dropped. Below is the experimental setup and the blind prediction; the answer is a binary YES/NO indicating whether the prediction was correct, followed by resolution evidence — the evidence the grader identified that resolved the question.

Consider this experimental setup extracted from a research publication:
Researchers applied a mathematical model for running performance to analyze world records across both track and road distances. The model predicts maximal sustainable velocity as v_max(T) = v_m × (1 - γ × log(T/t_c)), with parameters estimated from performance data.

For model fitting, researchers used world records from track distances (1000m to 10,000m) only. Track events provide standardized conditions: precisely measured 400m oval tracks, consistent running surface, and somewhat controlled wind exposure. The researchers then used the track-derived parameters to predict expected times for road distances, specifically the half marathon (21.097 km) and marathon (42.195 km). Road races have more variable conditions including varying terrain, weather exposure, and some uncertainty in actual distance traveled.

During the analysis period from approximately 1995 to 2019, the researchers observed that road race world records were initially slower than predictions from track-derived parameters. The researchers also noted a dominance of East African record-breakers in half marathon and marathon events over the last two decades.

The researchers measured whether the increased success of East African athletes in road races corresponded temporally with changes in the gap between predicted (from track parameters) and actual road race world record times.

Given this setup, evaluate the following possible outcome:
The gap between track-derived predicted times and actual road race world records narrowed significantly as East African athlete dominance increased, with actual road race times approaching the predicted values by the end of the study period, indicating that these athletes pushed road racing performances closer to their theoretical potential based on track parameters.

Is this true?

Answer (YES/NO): YES